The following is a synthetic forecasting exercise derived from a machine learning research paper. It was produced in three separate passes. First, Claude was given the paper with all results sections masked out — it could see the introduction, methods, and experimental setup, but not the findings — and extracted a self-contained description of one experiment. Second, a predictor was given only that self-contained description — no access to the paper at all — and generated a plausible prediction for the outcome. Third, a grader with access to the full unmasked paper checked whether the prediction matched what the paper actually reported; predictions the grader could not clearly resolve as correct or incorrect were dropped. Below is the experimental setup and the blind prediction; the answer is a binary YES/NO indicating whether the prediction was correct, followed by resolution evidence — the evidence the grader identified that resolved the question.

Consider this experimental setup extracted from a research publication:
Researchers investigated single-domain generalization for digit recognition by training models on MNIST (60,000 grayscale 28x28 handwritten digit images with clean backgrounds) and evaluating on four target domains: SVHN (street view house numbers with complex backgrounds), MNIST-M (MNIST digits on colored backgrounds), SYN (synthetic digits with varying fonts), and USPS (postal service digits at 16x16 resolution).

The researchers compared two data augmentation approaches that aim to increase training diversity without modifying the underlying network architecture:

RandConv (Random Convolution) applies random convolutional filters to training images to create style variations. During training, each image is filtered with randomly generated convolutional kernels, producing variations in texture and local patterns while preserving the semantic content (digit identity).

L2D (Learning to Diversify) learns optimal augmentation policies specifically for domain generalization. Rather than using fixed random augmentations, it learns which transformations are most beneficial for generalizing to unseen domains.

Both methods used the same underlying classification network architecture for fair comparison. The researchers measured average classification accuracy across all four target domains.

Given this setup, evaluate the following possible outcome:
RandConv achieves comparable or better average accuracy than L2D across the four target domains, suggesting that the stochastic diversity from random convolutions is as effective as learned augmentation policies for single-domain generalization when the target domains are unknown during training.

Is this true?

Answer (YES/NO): NO